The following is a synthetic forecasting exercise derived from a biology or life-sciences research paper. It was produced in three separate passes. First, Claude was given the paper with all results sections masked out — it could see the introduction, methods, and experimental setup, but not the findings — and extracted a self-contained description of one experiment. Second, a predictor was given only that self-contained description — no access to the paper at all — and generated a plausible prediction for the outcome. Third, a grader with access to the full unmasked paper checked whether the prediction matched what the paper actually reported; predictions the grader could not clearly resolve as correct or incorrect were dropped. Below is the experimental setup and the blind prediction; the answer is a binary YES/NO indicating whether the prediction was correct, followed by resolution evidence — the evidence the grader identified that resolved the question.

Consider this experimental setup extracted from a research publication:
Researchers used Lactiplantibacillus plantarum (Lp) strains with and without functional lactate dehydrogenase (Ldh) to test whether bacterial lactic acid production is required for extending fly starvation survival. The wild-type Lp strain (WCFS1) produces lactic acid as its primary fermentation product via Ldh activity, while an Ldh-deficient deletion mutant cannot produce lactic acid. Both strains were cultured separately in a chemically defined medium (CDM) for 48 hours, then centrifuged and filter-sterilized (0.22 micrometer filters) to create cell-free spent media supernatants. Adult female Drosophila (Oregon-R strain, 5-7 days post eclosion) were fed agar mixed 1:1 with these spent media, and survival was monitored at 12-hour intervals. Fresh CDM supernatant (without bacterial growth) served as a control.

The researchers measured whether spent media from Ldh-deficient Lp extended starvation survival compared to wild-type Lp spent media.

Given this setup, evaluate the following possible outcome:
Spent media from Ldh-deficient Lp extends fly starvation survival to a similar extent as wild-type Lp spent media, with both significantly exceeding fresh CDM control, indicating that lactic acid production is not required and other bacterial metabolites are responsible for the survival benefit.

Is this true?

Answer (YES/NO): NO